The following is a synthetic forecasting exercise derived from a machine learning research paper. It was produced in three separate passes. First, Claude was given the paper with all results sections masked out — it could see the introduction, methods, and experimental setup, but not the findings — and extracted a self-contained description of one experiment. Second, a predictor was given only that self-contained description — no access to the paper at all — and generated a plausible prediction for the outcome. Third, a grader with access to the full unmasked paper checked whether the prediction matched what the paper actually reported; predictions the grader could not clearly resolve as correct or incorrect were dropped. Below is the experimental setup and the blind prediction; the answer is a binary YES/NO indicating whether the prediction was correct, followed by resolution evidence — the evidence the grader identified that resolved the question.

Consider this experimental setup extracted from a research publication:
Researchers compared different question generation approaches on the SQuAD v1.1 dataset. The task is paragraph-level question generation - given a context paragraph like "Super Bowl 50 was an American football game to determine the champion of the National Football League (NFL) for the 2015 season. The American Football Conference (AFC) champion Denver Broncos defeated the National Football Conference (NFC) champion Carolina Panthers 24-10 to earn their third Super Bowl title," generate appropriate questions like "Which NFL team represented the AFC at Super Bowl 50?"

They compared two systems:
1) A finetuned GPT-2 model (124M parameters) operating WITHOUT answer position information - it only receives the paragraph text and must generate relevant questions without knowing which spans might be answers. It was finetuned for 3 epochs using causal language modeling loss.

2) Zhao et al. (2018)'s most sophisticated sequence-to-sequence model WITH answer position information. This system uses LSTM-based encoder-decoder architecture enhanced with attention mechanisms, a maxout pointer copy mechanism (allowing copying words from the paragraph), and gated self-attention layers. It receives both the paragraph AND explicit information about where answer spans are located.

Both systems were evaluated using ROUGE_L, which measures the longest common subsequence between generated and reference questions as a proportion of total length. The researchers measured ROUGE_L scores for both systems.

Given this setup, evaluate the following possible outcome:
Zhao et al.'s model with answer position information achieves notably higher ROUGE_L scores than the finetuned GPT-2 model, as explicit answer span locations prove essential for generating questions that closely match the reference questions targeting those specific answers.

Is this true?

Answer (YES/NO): NO